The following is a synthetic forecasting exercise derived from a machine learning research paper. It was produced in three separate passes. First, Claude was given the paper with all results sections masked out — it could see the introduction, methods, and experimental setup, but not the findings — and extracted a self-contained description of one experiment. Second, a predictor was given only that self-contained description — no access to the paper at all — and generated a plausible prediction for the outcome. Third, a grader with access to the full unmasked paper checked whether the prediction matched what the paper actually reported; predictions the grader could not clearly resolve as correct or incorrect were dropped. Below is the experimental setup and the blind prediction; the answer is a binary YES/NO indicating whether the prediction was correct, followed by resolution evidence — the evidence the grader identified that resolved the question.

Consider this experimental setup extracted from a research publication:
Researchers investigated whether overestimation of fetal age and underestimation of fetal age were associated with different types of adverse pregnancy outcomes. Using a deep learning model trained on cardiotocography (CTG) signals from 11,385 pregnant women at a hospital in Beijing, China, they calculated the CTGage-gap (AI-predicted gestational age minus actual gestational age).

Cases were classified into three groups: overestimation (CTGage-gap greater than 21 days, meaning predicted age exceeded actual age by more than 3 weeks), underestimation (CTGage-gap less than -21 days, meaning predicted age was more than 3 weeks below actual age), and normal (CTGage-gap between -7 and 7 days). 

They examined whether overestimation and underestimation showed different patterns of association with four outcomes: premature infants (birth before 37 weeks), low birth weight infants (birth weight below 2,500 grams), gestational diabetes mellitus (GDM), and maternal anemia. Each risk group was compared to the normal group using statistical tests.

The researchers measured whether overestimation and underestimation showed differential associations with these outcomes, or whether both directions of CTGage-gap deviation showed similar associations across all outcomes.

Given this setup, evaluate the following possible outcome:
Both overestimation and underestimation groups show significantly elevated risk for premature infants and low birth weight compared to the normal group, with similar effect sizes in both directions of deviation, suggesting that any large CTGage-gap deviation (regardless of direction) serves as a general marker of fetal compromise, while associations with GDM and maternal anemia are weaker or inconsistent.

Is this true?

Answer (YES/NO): NO